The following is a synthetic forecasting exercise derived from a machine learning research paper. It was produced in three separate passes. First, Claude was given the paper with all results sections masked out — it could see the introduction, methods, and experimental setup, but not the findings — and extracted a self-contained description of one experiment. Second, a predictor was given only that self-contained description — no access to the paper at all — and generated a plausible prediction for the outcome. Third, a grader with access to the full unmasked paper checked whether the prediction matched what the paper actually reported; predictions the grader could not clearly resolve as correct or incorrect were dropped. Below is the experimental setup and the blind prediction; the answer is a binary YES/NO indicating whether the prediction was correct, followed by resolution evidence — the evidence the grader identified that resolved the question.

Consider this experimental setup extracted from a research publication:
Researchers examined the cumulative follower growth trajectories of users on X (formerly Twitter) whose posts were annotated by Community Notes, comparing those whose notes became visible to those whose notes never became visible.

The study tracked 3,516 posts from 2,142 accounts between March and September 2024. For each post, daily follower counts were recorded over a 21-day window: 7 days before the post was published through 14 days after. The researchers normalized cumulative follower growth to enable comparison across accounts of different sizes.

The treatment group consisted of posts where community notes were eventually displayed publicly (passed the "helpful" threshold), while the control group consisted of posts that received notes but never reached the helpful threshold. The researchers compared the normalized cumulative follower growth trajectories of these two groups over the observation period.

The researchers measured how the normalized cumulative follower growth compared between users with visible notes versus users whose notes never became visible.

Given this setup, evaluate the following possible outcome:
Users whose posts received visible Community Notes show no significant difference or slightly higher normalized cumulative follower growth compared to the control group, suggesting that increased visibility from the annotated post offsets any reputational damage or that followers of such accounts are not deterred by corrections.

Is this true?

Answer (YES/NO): YES